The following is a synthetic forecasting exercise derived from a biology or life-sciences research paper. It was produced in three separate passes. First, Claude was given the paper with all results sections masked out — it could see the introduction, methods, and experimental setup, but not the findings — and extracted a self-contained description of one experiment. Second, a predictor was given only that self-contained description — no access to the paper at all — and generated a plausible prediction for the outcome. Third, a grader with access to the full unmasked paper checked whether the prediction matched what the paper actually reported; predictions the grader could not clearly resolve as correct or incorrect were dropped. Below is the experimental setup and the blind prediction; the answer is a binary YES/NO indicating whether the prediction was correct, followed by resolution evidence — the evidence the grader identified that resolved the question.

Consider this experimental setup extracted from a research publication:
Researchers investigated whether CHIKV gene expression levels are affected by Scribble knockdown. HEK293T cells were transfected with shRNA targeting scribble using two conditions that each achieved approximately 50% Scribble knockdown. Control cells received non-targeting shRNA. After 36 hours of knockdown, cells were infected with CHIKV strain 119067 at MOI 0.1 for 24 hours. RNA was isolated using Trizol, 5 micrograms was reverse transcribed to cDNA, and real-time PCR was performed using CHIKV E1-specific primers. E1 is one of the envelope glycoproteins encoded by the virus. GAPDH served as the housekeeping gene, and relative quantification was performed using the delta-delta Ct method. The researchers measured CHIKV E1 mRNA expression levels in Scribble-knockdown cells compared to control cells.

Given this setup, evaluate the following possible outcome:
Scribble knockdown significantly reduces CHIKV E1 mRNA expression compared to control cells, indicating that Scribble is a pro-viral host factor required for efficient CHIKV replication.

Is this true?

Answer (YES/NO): NO